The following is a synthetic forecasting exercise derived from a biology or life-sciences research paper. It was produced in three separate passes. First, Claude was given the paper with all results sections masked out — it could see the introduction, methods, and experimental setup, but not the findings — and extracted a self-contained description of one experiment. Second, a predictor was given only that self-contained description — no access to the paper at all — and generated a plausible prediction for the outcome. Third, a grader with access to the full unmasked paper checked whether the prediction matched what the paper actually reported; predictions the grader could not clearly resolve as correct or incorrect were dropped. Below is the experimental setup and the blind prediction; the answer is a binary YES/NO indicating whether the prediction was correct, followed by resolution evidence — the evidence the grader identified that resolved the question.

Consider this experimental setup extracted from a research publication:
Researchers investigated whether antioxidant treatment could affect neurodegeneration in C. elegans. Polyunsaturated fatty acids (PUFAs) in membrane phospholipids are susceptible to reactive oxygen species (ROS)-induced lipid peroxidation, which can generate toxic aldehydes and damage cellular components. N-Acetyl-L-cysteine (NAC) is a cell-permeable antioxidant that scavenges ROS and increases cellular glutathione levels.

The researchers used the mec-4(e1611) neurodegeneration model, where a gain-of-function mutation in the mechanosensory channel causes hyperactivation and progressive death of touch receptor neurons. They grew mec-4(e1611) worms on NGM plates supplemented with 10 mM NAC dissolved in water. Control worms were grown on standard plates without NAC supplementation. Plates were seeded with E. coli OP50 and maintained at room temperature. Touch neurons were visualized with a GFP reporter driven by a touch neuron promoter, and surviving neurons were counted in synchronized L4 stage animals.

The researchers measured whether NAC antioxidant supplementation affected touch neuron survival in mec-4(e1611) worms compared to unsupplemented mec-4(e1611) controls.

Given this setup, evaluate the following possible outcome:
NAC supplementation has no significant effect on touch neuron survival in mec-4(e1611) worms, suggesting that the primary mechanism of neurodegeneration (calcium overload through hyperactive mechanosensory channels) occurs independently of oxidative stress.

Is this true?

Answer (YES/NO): YES